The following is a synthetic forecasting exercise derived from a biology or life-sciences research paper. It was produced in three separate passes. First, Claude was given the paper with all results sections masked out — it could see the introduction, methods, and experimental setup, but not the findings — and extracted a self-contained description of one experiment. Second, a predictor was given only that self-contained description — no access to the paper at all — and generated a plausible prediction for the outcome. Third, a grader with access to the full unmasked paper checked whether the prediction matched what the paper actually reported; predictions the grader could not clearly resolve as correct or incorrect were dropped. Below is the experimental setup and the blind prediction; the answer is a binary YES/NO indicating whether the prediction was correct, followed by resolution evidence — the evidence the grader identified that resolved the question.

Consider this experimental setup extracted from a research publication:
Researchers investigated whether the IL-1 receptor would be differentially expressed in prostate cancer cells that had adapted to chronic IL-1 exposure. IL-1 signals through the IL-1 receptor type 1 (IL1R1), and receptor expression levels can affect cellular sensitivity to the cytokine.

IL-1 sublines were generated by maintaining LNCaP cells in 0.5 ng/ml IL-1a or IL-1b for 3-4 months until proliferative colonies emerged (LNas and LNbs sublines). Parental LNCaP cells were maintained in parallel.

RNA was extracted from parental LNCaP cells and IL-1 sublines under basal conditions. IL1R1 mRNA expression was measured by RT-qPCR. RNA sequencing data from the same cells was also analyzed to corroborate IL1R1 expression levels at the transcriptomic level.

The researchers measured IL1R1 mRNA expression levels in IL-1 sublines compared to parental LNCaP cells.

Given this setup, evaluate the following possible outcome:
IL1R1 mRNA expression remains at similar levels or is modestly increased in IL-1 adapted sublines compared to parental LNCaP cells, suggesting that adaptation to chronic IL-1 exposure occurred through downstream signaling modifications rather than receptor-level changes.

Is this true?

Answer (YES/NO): YES